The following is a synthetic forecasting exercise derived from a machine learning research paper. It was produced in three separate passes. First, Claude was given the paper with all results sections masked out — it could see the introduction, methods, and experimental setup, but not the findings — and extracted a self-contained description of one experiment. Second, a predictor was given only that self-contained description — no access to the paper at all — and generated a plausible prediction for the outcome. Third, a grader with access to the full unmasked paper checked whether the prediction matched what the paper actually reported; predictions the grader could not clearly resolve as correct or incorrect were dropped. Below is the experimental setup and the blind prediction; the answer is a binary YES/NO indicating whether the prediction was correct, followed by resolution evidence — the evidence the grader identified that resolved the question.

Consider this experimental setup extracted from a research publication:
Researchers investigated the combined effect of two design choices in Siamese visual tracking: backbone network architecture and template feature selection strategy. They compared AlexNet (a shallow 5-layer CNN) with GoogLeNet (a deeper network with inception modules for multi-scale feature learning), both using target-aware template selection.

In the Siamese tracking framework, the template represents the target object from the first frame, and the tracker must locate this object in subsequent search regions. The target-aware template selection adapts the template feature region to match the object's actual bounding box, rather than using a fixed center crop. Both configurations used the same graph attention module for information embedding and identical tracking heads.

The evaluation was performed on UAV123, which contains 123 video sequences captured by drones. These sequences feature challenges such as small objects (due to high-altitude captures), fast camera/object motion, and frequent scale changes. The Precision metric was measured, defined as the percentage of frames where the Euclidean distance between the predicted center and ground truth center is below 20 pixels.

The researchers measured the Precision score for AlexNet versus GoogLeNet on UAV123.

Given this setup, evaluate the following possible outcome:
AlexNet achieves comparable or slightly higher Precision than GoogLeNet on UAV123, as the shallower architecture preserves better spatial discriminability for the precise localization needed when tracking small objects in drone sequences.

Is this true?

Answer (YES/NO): NO